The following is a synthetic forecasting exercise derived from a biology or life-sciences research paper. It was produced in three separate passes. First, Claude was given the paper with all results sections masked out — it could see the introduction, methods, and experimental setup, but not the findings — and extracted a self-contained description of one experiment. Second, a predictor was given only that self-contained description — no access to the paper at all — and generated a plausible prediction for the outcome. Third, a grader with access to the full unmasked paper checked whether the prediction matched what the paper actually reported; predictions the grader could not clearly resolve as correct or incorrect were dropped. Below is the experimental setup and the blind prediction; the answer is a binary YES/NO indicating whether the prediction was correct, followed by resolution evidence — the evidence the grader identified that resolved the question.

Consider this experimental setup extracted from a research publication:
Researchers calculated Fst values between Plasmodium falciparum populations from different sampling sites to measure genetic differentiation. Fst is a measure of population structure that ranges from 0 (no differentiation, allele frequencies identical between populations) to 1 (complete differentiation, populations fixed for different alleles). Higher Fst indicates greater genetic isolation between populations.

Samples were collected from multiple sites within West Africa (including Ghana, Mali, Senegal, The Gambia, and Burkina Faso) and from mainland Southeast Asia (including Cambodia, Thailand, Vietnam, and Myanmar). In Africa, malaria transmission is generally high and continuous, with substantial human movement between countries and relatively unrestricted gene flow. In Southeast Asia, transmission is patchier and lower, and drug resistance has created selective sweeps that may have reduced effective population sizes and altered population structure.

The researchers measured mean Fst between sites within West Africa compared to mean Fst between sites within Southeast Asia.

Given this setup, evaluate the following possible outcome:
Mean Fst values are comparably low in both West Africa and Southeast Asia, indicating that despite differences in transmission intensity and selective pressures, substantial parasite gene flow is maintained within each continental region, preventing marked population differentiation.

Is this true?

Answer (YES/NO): NO